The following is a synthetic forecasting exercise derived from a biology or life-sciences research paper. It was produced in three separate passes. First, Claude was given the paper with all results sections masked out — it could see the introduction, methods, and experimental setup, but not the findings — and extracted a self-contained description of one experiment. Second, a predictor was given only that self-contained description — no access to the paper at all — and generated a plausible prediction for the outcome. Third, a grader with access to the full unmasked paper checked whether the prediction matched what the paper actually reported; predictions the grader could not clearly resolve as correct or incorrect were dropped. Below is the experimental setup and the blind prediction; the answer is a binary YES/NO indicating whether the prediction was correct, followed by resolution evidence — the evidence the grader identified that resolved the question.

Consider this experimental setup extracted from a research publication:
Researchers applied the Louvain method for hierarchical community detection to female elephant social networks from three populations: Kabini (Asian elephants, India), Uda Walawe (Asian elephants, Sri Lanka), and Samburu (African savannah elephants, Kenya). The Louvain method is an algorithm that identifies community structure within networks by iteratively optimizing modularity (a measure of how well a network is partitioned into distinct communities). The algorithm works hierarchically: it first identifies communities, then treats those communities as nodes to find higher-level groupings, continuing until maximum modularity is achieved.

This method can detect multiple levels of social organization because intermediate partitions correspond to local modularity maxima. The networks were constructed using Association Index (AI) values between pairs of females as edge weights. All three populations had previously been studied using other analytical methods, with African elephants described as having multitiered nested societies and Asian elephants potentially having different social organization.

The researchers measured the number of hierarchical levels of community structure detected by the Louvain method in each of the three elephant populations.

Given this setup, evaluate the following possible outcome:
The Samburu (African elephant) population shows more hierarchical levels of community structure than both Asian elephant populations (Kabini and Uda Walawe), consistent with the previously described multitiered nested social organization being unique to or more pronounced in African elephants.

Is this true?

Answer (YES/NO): NO